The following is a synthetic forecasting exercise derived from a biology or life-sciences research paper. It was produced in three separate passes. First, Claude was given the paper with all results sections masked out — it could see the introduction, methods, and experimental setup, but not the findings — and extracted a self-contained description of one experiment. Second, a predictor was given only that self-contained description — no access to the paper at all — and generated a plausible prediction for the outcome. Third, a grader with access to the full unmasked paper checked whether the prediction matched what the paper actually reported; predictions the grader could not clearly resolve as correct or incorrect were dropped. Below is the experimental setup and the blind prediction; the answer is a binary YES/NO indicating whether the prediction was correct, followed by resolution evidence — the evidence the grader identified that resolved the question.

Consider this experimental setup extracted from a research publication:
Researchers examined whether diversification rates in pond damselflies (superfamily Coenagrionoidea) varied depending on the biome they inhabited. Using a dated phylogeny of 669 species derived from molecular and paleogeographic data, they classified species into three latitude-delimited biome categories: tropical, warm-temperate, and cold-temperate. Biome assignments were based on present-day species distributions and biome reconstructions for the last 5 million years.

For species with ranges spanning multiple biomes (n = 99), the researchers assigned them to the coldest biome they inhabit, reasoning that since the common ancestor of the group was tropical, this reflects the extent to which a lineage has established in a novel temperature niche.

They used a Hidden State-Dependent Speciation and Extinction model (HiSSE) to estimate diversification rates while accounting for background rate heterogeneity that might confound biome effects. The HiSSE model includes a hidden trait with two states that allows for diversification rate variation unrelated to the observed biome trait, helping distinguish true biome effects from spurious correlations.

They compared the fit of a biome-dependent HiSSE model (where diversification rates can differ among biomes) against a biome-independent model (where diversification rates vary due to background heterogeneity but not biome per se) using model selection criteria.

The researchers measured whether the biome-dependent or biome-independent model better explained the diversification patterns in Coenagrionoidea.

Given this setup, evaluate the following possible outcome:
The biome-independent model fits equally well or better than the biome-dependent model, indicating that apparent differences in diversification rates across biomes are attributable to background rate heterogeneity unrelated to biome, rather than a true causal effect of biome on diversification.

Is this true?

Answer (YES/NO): NO